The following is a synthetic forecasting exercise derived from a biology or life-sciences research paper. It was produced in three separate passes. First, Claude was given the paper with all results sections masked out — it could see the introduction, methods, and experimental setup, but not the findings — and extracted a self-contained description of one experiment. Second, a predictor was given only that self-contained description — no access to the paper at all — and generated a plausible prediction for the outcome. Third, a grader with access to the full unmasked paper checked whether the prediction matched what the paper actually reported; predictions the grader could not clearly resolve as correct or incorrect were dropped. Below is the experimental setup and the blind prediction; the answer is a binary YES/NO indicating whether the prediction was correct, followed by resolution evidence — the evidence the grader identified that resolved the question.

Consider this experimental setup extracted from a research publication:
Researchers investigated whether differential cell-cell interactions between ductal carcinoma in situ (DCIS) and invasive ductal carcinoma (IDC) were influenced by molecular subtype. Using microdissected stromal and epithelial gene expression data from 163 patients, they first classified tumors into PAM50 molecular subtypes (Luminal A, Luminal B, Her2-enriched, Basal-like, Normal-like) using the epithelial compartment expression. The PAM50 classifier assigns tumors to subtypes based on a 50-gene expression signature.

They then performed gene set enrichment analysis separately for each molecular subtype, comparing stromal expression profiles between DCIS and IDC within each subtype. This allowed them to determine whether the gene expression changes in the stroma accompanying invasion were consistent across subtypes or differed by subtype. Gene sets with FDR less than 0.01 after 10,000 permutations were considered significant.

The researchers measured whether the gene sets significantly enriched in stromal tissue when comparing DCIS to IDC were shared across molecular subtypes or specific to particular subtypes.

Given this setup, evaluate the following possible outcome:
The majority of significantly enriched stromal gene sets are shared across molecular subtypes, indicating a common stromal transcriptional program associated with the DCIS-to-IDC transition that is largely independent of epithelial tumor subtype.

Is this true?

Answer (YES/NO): NO